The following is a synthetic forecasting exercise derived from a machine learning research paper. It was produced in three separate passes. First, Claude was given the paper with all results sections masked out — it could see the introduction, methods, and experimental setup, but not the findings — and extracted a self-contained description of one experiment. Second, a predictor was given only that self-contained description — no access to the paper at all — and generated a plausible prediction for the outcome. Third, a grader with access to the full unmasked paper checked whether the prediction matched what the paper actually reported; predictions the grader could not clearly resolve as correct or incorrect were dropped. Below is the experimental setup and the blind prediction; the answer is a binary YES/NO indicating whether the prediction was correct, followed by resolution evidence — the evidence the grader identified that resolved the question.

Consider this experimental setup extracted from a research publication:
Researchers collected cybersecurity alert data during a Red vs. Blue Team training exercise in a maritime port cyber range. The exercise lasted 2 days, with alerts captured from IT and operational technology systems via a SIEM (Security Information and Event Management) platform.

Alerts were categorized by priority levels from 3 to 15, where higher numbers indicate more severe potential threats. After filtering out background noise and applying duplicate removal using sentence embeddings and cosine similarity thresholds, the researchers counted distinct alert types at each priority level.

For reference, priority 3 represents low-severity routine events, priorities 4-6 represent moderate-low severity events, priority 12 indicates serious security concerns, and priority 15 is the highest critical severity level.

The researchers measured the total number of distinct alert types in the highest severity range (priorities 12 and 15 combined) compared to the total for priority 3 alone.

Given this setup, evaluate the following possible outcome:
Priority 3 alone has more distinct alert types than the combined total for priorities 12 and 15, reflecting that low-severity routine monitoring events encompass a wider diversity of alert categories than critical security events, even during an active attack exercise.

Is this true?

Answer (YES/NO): YES